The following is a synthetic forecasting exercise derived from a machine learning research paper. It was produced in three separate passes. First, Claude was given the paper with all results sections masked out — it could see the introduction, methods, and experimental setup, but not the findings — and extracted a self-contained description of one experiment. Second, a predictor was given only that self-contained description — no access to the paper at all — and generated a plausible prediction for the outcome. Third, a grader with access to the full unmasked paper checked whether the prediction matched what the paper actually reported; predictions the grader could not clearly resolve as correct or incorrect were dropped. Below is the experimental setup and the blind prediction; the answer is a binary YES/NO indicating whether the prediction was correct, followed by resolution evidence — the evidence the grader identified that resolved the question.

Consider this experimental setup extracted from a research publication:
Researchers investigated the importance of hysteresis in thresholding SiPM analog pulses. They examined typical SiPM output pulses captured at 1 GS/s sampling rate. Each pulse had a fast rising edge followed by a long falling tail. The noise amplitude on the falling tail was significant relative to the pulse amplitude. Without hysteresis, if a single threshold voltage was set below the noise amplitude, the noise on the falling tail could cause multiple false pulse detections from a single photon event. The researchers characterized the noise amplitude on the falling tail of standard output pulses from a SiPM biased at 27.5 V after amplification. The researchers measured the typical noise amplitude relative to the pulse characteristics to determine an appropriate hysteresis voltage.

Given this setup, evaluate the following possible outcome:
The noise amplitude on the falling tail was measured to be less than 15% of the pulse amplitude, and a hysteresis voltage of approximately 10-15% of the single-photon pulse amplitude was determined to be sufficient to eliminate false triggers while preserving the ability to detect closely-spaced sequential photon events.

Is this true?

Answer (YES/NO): YES